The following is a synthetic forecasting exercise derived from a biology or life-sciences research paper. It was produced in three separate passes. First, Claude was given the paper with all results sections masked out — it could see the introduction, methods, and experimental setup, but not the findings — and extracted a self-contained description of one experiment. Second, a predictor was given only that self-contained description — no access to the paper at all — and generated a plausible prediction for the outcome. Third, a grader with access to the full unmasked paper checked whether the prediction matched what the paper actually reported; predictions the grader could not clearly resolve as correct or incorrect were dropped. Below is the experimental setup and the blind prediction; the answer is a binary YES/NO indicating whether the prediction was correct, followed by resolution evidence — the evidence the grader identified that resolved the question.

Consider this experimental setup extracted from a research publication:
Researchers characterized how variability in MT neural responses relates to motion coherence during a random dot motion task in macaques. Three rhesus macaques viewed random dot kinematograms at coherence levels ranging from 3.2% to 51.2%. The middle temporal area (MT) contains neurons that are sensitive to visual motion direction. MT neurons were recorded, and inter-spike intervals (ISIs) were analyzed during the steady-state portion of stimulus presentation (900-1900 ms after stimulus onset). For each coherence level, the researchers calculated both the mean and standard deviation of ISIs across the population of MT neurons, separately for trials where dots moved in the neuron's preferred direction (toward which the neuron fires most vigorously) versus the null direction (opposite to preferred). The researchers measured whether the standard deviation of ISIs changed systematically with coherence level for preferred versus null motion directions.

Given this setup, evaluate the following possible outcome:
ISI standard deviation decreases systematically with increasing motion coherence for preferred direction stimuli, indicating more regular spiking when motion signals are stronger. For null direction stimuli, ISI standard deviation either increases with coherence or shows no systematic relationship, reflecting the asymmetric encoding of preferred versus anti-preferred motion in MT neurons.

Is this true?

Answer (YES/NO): YES